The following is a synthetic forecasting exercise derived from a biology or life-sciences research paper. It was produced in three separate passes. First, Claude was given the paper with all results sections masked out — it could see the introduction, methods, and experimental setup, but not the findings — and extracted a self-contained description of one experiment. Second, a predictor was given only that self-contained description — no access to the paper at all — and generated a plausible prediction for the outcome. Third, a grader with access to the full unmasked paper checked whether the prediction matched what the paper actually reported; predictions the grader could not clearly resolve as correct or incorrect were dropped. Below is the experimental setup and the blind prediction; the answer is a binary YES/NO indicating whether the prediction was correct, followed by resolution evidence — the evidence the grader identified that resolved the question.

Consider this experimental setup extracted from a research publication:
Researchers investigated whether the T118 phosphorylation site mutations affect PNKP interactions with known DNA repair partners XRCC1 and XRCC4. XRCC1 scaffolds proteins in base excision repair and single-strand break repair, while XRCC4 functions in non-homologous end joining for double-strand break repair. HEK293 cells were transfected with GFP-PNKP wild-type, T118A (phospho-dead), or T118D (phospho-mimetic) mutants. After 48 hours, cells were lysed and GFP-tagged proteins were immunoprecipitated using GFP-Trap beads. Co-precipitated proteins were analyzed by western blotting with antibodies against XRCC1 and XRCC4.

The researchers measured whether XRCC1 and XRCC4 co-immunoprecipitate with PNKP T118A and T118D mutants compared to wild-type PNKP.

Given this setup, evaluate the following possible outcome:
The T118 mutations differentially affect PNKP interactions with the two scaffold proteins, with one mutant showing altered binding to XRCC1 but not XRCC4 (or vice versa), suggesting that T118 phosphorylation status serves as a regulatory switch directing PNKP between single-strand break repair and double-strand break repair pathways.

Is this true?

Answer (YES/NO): NO